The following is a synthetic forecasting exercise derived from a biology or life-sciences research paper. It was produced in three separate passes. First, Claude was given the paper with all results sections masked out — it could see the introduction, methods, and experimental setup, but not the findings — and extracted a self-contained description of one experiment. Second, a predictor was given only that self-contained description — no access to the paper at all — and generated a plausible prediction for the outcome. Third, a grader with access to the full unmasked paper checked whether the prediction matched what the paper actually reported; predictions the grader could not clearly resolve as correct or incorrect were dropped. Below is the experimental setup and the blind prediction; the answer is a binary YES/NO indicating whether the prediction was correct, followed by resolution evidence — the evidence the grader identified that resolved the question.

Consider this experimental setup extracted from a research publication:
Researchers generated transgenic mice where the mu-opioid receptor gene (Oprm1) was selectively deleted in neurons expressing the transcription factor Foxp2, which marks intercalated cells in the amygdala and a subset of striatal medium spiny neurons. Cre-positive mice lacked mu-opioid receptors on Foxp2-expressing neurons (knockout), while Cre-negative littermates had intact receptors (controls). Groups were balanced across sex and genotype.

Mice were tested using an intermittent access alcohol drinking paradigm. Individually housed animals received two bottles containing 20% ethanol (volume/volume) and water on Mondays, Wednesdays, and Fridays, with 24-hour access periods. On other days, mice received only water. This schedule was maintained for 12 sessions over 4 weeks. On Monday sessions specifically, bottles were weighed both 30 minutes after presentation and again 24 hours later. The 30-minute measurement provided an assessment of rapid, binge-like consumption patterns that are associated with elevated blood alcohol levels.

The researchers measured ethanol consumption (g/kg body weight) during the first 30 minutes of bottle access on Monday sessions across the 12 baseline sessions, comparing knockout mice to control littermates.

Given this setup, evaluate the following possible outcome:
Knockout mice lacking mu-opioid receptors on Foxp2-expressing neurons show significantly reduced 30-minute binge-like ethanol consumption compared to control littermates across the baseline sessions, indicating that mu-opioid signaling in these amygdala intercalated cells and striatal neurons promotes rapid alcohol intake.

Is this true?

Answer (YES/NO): NO